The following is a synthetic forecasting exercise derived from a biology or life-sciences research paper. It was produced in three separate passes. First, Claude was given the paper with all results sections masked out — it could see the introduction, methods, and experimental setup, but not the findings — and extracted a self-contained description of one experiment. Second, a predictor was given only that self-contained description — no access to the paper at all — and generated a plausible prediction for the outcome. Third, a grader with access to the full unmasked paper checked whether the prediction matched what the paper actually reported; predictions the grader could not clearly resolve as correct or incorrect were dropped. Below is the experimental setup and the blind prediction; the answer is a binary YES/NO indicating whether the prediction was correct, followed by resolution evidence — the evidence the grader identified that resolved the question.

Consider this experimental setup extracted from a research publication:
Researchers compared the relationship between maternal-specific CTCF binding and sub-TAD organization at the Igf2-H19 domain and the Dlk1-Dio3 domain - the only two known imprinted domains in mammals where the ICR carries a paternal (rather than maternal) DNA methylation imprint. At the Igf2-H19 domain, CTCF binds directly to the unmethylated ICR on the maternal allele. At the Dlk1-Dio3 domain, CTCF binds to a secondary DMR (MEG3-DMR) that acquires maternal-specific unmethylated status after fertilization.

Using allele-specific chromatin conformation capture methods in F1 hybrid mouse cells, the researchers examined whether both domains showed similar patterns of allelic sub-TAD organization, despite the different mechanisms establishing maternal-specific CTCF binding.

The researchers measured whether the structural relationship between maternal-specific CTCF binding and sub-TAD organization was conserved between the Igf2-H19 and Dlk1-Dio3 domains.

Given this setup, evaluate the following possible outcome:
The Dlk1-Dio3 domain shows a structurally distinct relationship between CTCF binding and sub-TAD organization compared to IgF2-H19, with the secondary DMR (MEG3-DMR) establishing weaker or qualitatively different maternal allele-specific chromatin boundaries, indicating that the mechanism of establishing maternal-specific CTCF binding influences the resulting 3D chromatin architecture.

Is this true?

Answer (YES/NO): NO